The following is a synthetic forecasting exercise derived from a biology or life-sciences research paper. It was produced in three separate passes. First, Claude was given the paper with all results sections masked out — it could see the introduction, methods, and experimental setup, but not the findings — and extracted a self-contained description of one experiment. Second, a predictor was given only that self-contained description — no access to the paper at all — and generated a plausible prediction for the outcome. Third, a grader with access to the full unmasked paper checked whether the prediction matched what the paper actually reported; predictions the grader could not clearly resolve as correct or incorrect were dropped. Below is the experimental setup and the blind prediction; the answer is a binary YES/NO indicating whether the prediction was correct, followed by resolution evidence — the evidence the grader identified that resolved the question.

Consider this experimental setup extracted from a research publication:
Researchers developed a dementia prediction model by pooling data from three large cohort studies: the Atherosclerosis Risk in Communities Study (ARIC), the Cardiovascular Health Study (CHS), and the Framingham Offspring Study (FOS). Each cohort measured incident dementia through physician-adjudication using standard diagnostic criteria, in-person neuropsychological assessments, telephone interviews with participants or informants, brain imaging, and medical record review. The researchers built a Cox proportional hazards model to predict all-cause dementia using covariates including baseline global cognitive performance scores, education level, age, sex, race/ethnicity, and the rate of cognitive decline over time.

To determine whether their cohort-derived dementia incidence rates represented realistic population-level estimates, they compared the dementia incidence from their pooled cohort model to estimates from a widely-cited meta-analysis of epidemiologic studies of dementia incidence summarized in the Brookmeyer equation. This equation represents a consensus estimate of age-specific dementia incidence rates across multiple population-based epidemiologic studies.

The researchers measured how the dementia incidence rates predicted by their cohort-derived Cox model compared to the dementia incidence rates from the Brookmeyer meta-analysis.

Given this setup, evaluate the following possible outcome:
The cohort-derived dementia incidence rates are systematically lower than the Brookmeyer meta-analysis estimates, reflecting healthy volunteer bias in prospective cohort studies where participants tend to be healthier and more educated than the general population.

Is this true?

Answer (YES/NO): NO